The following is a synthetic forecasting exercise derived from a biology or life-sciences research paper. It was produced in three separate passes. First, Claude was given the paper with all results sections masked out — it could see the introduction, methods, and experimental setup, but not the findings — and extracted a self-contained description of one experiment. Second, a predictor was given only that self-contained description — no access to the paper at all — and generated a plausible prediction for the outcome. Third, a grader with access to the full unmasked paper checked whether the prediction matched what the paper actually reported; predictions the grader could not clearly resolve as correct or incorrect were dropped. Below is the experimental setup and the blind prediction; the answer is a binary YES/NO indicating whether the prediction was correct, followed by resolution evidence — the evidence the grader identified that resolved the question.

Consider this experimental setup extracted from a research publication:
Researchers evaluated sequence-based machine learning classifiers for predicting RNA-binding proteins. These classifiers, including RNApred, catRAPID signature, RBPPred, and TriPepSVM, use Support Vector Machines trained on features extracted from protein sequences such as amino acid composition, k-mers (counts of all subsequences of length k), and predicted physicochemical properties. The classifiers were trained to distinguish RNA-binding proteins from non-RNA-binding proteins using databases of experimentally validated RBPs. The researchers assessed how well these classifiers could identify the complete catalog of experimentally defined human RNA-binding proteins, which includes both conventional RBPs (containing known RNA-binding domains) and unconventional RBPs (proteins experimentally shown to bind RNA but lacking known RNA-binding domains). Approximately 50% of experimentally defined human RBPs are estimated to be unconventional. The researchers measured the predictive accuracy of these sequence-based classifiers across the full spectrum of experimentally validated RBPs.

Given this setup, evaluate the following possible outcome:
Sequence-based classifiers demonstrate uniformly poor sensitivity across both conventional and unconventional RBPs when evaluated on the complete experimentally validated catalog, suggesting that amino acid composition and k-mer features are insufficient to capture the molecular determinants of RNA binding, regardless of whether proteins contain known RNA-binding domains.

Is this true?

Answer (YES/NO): NO